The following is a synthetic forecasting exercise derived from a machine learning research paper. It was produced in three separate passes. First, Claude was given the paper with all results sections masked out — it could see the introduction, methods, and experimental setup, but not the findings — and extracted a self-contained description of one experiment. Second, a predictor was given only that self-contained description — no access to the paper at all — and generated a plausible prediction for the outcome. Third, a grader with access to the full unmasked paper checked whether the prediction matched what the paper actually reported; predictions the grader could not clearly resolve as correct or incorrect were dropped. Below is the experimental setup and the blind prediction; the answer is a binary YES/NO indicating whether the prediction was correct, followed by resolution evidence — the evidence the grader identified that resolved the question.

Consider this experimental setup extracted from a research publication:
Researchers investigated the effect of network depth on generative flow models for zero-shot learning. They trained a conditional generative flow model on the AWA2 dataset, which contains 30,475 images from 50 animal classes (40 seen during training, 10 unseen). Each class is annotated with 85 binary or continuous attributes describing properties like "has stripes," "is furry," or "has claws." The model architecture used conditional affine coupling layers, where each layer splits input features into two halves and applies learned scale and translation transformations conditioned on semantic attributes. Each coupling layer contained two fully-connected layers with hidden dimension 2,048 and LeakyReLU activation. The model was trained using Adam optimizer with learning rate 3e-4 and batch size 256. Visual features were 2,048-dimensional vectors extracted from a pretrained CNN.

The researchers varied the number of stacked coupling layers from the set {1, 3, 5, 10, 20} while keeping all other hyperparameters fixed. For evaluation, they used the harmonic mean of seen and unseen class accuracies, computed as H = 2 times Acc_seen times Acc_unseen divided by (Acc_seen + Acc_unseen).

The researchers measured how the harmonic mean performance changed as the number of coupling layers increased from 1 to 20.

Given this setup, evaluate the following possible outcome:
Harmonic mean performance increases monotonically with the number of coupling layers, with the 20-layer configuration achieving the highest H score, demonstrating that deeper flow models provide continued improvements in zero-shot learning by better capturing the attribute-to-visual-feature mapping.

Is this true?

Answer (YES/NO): NO